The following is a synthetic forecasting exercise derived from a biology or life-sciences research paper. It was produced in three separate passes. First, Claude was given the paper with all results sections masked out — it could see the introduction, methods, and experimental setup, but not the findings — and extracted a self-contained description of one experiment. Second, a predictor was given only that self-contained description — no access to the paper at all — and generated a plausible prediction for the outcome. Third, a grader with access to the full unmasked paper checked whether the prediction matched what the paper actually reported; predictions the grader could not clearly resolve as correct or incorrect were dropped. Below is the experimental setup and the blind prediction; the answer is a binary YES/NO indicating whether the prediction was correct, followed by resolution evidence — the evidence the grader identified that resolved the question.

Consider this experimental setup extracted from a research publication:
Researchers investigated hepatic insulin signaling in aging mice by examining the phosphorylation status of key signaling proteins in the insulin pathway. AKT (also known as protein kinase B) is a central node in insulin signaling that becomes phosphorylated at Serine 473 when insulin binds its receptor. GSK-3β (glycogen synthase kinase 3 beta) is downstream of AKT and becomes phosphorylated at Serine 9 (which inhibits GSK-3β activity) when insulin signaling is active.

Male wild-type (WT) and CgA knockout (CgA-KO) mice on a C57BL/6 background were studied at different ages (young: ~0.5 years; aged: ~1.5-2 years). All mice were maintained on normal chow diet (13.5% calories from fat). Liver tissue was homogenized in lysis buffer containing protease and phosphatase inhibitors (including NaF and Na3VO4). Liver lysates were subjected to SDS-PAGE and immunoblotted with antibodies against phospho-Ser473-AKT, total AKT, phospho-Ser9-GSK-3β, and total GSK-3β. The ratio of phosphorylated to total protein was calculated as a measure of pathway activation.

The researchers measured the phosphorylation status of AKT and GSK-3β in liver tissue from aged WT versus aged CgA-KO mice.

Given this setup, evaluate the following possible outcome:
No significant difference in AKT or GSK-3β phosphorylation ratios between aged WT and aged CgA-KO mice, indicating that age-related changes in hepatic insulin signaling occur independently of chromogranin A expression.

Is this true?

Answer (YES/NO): NO